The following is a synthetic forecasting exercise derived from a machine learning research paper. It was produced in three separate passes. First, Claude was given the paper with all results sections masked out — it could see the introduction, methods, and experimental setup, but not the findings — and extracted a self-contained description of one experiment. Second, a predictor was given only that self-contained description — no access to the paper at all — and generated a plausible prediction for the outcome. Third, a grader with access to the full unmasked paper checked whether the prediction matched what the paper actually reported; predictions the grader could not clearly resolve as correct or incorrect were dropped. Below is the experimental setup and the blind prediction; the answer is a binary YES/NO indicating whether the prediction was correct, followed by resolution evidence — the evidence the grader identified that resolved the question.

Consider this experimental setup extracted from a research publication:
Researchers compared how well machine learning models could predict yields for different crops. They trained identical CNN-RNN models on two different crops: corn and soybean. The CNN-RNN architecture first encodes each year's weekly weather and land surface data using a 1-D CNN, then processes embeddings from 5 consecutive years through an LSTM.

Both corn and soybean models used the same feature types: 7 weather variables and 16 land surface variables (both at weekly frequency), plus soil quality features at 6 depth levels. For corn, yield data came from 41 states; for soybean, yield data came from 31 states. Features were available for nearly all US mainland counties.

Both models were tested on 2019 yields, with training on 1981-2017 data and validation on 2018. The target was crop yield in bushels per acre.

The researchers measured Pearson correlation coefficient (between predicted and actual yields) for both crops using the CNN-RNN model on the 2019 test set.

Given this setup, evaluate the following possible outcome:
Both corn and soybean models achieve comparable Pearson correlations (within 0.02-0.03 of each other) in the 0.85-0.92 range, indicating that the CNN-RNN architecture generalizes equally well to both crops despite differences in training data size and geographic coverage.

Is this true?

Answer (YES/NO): NO